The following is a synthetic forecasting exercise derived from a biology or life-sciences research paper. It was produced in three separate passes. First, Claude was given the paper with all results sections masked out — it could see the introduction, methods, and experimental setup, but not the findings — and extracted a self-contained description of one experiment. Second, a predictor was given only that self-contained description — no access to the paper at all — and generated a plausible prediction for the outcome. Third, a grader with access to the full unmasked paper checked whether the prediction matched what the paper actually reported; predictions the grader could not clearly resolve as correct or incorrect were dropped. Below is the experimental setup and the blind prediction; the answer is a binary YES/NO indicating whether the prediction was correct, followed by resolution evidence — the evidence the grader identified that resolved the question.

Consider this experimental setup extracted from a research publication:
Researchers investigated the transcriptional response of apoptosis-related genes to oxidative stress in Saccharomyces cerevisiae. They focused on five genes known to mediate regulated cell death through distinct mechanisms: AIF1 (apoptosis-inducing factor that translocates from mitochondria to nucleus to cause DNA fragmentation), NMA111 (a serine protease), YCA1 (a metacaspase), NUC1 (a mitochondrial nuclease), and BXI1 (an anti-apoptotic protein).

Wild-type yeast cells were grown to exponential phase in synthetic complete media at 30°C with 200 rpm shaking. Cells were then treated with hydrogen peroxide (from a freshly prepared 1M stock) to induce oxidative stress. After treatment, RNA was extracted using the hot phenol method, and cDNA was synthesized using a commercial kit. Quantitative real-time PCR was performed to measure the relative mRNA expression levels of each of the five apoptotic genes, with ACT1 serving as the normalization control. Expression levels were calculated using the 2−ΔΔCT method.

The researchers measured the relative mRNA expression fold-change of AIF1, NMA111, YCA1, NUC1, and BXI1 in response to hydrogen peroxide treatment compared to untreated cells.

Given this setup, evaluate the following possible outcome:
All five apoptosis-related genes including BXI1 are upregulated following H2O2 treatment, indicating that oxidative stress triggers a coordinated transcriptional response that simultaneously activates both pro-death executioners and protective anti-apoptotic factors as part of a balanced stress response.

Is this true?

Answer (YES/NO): NO